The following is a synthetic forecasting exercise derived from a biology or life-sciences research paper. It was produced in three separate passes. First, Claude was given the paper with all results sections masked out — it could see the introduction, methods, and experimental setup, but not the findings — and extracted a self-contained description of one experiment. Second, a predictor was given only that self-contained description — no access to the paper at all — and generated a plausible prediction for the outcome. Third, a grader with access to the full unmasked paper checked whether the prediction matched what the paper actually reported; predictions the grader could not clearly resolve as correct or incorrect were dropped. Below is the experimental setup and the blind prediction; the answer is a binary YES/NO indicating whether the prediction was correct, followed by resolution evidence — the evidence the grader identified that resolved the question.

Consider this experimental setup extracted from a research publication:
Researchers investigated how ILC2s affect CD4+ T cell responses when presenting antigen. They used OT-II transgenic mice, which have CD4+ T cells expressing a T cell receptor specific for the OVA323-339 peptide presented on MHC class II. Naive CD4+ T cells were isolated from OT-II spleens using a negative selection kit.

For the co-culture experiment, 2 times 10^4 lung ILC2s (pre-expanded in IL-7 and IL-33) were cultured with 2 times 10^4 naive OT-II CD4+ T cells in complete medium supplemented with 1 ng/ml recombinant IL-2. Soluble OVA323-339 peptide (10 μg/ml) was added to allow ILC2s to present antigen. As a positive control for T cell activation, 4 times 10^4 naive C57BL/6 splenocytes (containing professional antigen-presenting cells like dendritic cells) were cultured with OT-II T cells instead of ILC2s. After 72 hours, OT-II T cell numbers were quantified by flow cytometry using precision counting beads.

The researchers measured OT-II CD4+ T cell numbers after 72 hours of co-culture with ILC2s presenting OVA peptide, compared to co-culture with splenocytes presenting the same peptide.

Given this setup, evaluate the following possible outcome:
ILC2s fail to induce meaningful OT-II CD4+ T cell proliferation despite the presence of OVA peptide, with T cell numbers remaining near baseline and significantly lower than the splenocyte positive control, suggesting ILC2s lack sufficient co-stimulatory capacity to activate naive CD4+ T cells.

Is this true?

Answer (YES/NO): NO